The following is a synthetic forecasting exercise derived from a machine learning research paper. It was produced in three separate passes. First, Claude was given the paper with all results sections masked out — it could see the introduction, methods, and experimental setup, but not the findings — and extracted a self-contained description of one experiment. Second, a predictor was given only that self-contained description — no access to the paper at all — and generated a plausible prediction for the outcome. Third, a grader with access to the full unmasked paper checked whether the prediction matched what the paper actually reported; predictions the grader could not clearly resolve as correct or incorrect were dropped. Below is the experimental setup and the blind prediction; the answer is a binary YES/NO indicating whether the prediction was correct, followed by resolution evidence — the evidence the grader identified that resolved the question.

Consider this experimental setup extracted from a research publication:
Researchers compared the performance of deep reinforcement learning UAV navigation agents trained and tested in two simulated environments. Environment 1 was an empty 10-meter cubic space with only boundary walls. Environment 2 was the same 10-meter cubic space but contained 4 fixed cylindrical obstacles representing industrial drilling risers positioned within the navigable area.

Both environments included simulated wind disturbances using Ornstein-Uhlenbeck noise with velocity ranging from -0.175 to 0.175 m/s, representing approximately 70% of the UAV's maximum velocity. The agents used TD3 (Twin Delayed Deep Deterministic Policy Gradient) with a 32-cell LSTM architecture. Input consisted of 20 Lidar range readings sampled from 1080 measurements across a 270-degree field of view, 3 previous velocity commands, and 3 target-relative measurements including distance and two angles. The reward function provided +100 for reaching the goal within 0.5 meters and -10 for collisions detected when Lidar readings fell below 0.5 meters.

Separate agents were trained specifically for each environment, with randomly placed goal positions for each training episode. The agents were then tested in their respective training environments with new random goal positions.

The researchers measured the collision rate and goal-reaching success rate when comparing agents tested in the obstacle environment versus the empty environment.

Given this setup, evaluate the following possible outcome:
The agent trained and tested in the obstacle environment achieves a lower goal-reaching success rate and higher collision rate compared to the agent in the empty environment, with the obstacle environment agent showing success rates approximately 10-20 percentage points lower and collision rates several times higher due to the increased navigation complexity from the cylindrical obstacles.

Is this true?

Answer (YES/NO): NO